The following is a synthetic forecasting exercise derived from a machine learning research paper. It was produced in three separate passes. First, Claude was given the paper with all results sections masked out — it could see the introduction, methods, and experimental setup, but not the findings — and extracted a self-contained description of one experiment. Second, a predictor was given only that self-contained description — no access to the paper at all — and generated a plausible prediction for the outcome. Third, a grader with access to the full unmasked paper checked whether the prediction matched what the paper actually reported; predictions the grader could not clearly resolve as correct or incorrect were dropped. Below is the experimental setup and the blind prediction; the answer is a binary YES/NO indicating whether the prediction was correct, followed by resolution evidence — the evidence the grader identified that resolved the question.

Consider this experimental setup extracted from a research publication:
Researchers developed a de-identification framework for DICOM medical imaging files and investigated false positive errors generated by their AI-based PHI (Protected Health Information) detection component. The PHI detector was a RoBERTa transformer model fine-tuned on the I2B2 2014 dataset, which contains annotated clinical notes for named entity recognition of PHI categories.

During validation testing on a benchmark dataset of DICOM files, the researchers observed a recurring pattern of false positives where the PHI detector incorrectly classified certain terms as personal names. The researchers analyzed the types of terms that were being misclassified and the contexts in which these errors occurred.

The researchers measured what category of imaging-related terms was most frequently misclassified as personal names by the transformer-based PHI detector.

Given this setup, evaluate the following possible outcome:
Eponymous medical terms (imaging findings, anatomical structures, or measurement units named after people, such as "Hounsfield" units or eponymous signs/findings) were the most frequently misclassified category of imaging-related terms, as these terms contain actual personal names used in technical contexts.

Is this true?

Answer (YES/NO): NO